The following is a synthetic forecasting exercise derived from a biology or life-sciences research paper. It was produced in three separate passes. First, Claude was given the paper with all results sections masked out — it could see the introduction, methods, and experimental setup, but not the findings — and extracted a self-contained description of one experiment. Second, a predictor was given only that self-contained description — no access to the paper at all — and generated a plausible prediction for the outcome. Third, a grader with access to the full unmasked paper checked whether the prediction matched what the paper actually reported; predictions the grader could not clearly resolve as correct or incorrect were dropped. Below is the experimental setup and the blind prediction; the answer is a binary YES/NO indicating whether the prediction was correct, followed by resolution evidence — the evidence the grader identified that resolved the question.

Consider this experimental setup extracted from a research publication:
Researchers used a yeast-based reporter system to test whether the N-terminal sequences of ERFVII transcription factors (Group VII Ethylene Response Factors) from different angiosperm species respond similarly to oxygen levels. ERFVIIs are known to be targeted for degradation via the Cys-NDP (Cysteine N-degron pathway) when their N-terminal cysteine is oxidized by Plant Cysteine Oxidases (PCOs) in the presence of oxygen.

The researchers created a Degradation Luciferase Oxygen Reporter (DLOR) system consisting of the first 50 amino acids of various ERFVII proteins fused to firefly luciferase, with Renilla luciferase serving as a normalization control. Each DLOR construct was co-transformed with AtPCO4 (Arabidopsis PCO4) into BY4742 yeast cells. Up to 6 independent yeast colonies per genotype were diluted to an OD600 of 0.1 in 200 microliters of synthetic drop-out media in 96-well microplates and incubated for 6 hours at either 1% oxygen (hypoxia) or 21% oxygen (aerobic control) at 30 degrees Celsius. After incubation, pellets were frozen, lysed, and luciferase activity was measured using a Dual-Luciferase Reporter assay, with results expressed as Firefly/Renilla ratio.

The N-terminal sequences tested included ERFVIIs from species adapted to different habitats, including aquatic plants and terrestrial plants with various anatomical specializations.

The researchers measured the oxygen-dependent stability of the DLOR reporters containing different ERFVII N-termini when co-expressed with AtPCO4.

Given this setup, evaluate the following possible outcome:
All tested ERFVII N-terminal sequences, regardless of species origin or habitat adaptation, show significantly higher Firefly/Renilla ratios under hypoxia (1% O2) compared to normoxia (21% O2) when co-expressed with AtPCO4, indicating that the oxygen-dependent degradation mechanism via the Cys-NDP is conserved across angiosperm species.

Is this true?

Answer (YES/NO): NO